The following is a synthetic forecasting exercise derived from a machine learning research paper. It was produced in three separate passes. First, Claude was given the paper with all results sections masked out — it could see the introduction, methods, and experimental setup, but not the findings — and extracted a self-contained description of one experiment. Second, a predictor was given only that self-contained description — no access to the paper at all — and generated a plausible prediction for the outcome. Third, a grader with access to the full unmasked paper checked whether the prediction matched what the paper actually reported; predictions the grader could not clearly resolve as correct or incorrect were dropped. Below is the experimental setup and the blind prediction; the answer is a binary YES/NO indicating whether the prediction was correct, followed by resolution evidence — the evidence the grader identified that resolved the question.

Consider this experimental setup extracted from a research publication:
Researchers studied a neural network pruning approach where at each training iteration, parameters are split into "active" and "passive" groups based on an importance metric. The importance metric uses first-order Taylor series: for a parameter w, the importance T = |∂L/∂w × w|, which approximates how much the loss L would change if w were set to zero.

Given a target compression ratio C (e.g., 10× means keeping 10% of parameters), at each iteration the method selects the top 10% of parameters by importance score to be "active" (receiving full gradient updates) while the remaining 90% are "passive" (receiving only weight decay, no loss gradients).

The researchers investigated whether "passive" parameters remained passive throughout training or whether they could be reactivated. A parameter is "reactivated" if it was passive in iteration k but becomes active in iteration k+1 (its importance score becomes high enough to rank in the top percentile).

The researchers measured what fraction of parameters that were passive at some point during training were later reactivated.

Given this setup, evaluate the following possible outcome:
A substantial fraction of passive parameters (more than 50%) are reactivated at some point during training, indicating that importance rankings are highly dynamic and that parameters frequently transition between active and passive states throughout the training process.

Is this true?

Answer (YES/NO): NO